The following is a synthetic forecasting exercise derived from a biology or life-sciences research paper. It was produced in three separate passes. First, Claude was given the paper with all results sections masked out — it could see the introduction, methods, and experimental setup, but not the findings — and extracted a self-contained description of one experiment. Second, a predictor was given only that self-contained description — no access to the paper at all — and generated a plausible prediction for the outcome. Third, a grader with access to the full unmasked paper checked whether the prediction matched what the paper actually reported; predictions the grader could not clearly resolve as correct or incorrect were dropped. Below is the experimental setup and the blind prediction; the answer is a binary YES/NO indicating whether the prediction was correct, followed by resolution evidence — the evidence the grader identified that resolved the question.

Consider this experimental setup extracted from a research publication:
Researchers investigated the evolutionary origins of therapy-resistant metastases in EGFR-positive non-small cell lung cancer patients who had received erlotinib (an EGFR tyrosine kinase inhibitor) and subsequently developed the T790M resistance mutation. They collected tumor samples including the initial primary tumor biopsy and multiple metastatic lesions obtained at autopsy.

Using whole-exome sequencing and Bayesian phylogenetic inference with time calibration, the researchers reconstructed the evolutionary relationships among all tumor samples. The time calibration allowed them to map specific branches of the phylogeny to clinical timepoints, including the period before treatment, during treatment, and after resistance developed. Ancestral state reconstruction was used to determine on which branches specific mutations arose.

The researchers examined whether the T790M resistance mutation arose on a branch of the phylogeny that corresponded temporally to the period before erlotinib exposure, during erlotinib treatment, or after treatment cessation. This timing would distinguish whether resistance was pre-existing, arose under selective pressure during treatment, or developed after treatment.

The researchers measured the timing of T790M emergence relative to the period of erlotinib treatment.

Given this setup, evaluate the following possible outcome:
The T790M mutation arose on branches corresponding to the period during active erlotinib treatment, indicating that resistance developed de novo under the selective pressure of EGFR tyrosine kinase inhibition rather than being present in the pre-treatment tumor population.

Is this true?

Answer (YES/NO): NO